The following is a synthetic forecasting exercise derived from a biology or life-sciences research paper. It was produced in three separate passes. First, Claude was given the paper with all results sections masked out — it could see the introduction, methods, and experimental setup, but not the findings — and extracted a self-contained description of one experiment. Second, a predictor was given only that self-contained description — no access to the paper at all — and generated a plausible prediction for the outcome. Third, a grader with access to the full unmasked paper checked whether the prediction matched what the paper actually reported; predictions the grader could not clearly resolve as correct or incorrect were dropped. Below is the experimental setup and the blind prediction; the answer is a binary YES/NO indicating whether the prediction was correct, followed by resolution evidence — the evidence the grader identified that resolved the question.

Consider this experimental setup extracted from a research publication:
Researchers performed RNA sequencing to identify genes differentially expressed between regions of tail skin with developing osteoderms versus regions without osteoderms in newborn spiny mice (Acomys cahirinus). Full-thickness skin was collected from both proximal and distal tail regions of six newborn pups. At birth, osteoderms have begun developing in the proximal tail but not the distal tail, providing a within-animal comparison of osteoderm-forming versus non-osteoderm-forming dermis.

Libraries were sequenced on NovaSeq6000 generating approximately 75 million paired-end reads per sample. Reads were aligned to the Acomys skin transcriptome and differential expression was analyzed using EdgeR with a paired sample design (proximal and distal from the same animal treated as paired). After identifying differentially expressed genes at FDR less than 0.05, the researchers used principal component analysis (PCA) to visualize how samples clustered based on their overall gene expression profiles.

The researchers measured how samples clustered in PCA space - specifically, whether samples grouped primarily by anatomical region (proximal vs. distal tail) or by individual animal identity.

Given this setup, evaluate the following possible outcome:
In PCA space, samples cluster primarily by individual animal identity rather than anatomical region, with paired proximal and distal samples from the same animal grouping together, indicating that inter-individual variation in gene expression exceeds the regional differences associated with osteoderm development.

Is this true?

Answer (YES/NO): NO